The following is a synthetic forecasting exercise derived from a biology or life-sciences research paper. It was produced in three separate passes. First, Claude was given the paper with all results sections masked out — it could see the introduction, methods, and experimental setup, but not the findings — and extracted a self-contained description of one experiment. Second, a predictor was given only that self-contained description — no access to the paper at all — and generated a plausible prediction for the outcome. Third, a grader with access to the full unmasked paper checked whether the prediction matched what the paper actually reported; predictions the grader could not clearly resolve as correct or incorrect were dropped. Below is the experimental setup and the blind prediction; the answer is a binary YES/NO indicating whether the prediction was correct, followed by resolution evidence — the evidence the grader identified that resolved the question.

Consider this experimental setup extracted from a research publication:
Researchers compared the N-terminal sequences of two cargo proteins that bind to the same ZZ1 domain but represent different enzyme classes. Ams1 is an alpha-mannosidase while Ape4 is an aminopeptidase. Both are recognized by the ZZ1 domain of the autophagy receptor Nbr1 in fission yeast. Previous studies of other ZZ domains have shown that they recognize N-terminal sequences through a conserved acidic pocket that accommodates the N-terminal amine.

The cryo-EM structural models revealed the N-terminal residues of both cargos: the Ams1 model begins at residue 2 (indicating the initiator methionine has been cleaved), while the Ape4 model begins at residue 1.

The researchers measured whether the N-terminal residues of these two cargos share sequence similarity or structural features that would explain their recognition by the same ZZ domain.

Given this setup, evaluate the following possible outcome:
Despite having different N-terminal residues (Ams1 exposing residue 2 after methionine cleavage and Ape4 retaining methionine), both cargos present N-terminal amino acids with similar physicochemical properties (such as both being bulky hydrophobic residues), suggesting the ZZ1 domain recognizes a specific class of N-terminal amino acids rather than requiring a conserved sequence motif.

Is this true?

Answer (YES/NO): NO